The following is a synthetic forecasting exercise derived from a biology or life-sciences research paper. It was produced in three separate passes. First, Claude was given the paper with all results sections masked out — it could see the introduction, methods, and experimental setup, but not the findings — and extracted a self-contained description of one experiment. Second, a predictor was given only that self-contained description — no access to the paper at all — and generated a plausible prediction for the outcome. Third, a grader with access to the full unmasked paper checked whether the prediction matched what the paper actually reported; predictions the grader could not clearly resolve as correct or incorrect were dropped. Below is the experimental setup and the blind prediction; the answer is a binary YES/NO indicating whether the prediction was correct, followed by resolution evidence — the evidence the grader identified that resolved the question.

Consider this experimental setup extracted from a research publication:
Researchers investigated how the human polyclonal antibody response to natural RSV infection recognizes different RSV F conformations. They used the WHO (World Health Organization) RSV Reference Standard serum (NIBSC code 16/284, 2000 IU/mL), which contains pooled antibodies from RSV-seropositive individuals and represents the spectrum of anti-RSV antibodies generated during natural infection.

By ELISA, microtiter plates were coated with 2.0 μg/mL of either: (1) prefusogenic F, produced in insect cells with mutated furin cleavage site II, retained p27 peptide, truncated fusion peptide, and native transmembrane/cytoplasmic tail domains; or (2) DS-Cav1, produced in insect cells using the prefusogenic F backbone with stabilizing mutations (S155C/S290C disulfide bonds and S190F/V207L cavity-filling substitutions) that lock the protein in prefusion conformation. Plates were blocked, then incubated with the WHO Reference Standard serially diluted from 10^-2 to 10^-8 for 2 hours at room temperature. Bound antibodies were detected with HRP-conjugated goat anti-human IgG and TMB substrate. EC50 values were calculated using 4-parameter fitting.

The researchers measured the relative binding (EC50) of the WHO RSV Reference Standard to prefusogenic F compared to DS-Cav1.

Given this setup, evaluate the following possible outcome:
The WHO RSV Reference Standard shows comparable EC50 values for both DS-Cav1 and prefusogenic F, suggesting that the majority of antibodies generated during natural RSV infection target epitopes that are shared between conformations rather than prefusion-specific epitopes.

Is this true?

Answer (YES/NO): YES